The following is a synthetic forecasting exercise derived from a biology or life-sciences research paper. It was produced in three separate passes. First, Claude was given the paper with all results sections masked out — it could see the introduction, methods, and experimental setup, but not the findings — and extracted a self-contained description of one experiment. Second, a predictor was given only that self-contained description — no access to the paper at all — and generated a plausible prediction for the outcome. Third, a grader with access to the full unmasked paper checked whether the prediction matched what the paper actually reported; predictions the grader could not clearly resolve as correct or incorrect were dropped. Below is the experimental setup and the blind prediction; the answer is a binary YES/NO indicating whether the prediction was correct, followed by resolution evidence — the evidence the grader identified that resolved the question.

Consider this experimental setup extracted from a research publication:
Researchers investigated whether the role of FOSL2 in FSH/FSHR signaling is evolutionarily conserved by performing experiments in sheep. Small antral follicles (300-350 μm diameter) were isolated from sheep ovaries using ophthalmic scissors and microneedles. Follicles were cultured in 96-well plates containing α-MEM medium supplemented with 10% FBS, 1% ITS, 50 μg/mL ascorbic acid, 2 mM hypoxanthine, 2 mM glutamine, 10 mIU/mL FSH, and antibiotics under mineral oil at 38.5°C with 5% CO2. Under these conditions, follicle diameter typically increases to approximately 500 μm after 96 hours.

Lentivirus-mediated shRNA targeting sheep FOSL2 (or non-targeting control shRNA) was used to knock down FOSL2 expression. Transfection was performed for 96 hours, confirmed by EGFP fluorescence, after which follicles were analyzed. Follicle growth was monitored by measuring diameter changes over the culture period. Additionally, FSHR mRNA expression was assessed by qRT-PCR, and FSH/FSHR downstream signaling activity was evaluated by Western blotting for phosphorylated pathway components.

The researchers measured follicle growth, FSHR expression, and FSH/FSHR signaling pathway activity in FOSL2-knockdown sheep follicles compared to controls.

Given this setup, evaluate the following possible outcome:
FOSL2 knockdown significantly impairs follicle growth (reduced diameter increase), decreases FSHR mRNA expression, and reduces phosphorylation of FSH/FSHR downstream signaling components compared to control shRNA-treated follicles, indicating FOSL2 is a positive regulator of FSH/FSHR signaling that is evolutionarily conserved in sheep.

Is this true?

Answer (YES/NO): NO